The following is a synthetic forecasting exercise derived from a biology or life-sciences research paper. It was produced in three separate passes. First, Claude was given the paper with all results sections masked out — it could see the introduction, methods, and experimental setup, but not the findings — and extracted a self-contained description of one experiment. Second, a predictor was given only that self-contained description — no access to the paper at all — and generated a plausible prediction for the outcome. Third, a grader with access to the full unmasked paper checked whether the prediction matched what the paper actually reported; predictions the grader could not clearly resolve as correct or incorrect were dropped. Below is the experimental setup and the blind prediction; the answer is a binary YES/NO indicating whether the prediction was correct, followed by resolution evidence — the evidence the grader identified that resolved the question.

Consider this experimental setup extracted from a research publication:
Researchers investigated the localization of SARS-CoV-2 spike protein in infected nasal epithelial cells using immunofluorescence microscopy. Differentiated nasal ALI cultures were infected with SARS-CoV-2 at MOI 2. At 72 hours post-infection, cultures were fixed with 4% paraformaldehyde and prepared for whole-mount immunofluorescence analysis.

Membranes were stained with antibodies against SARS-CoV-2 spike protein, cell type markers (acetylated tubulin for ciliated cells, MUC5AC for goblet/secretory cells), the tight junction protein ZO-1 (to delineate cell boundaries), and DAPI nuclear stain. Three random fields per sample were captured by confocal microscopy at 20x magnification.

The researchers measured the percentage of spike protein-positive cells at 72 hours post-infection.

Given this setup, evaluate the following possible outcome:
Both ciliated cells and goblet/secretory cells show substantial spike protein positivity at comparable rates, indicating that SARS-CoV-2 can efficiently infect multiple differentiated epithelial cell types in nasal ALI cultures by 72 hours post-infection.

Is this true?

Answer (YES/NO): NO